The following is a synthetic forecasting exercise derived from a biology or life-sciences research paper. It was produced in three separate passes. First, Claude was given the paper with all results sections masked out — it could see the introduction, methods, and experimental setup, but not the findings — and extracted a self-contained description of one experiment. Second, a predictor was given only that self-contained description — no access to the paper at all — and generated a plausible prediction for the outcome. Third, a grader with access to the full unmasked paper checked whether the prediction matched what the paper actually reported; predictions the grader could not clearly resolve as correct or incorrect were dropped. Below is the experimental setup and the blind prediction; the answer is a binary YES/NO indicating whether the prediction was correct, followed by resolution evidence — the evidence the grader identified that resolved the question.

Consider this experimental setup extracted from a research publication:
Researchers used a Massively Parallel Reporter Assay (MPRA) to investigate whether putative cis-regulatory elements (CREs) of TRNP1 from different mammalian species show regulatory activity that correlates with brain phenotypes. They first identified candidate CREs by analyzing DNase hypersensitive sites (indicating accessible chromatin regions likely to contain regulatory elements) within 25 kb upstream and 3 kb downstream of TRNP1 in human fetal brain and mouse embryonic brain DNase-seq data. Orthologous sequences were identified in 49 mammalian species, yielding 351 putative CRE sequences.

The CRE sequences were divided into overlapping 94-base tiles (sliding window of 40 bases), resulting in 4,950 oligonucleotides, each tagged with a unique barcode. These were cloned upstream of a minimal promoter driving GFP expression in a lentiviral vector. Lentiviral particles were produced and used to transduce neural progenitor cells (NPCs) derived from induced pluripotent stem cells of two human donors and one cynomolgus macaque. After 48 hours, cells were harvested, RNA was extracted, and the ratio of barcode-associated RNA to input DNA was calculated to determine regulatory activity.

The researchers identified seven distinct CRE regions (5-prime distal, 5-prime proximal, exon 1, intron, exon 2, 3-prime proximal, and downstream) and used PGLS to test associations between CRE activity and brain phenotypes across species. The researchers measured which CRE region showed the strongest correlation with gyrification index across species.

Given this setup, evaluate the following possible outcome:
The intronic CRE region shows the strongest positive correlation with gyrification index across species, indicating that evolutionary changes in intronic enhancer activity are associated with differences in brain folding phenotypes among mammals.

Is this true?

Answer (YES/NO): YES